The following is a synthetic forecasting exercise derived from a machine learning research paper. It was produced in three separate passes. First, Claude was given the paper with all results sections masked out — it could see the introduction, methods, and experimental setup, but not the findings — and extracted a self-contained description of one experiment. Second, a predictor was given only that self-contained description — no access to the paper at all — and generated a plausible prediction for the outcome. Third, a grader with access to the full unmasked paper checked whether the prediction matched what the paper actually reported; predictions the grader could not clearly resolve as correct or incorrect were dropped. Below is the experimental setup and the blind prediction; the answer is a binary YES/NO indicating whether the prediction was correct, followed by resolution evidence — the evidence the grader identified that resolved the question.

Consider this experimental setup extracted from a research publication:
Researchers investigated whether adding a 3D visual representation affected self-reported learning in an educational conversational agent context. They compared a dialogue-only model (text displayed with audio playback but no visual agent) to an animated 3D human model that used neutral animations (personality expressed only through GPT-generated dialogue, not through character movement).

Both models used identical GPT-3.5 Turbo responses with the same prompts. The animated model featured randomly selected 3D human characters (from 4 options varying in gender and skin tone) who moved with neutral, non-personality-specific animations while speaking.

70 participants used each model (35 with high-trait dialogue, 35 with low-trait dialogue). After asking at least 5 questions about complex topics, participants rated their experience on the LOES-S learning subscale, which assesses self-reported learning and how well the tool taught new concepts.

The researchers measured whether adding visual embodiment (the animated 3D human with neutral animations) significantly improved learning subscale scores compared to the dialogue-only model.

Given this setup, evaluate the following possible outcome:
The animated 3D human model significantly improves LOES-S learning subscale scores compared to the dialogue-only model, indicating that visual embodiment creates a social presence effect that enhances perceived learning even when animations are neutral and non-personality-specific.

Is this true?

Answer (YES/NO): NO